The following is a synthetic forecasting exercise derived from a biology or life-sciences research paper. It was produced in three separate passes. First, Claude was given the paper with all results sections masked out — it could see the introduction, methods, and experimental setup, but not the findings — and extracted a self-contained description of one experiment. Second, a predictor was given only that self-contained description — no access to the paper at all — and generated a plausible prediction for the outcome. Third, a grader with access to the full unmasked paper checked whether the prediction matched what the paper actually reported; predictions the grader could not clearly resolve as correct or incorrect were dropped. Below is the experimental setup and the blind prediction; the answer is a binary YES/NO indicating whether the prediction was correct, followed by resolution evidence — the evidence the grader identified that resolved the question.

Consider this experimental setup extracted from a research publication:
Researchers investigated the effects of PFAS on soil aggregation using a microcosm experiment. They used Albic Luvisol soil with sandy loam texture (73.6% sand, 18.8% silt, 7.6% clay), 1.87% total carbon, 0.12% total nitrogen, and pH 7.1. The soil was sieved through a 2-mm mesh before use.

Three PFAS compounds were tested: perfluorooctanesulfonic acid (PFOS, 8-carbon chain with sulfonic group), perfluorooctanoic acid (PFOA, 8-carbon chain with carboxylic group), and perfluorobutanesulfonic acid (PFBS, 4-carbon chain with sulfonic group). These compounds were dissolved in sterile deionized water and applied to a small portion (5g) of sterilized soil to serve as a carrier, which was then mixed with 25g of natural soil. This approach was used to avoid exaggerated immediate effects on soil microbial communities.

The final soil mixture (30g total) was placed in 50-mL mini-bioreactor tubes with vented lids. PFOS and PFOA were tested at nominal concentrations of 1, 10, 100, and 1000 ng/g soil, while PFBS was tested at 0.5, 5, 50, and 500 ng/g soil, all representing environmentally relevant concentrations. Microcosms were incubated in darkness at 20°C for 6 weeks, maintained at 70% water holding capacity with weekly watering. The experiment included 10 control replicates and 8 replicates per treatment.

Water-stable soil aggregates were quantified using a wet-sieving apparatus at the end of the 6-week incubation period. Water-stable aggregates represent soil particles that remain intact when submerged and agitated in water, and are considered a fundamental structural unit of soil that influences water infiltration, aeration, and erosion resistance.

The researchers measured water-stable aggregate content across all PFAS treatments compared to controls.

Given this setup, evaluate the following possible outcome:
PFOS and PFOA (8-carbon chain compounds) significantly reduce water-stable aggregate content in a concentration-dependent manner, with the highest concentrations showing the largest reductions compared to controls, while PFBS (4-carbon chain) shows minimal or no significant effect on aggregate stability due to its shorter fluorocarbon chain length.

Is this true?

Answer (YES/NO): NO